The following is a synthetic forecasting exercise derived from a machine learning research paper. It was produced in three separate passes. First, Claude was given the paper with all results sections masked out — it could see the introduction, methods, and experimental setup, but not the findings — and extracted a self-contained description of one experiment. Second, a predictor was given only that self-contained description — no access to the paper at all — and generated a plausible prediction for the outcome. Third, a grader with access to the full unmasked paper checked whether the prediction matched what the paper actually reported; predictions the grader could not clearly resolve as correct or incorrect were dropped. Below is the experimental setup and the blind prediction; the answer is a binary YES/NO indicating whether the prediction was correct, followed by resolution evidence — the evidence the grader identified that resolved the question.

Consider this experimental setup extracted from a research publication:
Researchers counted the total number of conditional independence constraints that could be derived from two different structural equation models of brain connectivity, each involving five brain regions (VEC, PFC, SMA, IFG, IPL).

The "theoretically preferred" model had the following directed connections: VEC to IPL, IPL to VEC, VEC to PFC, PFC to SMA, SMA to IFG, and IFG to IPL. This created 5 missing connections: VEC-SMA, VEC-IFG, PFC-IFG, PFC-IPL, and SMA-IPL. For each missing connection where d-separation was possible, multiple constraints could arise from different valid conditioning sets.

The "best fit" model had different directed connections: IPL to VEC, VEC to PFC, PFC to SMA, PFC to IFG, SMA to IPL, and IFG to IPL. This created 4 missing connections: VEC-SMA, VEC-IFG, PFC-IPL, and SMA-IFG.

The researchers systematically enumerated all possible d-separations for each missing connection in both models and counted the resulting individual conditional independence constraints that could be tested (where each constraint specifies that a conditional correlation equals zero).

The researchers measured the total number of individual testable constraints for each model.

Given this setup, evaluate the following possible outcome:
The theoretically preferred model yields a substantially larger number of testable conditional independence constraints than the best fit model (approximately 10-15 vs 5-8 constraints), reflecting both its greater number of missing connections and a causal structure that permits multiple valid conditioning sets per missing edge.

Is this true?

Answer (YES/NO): YES